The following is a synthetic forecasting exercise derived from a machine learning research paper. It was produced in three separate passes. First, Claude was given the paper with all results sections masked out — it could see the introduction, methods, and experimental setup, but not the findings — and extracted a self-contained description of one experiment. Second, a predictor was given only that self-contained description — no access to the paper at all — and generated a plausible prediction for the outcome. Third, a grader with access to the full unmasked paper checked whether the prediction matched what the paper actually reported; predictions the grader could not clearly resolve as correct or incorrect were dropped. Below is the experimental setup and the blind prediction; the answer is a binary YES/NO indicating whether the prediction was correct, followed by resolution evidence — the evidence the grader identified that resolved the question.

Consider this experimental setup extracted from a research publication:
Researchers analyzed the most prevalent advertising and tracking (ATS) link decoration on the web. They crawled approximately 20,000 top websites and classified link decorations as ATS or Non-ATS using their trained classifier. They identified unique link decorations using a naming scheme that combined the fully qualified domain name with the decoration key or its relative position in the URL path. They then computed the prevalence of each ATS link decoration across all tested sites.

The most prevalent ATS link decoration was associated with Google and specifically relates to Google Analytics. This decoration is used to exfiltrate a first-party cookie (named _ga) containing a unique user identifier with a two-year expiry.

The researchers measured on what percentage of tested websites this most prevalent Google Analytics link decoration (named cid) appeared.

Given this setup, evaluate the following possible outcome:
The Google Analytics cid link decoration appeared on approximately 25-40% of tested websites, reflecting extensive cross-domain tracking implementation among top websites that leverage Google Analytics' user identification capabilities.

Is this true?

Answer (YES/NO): NO